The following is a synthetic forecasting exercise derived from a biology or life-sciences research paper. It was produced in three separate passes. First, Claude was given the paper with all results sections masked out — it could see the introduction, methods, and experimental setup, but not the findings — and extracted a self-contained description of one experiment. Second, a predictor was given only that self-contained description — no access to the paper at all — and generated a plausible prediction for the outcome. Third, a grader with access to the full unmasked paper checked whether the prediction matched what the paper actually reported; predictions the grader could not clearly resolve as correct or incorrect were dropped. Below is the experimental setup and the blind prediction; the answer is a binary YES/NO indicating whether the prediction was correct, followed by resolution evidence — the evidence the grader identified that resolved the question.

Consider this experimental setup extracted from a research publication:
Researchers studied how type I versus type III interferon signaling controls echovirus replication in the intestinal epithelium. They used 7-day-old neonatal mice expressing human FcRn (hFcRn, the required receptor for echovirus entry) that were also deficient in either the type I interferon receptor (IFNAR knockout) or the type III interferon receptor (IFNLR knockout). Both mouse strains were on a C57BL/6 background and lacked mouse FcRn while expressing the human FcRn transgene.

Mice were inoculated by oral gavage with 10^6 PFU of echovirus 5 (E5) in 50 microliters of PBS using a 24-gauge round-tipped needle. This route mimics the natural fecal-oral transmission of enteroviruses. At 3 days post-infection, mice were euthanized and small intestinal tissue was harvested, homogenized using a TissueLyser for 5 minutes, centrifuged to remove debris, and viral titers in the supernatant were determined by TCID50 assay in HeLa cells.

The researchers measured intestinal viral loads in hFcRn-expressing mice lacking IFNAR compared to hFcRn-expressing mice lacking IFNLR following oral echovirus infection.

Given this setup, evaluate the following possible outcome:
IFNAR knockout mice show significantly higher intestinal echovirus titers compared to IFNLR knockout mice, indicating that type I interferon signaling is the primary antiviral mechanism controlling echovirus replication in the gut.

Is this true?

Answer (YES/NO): NO